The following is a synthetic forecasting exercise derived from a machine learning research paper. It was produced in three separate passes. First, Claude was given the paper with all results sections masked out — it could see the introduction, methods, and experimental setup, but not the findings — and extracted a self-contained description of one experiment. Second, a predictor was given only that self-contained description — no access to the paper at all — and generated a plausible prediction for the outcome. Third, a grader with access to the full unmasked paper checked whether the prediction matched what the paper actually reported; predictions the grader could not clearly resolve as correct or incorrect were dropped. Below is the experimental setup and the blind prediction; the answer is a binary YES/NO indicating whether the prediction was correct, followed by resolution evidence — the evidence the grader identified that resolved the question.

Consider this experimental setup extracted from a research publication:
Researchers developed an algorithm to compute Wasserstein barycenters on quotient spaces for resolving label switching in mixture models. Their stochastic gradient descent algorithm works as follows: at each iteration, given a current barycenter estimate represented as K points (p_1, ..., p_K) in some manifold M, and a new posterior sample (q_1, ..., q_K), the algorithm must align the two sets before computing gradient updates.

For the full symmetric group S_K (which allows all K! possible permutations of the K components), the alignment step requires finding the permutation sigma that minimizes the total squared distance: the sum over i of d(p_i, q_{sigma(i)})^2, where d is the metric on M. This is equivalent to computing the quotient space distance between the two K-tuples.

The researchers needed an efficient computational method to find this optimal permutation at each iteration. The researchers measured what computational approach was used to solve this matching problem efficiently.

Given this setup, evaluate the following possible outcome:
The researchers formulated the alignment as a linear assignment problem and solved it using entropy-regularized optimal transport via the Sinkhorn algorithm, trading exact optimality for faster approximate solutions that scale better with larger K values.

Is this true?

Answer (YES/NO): NO